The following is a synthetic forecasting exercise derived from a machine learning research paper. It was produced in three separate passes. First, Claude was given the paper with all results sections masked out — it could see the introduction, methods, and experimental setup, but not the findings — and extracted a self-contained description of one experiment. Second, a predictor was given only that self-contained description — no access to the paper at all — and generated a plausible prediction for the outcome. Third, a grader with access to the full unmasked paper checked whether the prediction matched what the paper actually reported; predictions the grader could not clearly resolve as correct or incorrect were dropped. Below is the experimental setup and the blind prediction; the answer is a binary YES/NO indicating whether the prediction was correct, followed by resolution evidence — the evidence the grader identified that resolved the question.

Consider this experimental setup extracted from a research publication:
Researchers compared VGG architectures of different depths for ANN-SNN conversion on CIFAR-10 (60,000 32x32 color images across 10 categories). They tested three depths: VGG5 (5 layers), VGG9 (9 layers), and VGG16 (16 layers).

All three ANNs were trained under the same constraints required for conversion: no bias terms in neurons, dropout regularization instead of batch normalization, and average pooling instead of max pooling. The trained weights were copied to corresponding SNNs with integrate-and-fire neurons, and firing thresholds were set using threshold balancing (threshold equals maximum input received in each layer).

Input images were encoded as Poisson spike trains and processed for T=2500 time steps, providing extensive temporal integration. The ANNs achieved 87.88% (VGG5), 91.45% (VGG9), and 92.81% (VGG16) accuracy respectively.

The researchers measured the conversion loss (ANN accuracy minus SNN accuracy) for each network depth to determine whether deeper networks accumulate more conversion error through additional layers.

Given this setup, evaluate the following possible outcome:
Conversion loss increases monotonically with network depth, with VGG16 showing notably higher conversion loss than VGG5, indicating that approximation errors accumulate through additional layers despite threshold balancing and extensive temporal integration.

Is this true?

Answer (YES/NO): NO